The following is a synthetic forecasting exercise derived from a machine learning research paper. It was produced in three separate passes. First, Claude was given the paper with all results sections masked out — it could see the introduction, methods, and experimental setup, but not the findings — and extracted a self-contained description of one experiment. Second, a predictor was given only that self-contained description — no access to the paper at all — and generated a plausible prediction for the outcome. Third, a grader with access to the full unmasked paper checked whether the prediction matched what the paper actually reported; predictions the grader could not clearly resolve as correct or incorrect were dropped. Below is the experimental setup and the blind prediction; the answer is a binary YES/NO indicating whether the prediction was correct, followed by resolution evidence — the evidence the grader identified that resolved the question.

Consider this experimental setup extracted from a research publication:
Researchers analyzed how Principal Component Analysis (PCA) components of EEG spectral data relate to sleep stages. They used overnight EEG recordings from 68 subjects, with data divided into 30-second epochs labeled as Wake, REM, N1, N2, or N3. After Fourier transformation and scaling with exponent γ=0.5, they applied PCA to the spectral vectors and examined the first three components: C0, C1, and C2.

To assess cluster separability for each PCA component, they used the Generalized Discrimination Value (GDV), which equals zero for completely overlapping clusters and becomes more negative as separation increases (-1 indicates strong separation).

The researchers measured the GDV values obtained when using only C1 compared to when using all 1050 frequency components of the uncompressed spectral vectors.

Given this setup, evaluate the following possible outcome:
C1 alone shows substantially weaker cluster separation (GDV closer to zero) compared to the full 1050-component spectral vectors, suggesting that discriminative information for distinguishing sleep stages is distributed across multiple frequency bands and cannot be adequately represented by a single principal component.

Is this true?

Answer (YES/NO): NO